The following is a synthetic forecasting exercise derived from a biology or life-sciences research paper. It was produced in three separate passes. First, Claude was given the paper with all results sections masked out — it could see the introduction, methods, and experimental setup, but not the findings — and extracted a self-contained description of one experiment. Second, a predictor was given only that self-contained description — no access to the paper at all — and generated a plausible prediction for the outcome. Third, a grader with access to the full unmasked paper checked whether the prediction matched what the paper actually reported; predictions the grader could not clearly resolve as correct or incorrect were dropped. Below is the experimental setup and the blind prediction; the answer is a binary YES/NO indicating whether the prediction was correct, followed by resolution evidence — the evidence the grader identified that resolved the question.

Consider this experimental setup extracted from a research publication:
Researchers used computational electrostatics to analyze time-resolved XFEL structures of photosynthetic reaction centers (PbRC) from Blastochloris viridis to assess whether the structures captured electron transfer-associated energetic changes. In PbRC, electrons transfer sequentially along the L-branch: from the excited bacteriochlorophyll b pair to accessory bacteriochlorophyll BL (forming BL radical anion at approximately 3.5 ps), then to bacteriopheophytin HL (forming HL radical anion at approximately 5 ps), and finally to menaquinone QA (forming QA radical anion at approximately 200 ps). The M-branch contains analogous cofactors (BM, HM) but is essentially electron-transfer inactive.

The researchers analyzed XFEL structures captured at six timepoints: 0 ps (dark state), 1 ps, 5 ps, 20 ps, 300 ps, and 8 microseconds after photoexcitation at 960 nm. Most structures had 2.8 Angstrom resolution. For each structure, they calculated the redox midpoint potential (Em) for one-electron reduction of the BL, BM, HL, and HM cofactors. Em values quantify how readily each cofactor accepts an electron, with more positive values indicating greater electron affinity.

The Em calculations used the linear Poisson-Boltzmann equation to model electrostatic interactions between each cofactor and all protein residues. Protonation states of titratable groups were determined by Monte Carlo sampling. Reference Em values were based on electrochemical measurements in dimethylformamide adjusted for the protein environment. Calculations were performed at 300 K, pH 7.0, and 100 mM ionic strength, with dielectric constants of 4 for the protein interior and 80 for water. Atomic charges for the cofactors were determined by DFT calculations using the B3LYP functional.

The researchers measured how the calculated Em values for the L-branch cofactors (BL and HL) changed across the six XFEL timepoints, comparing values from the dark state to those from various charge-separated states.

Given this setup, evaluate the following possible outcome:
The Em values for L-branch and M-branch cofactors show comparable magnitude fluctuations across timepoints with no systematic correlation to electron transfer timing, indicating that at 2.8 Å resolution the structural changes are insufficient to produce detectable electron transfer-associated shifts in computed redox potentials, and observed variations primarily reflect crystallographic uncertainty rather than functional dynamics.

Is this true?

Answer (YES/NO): YES